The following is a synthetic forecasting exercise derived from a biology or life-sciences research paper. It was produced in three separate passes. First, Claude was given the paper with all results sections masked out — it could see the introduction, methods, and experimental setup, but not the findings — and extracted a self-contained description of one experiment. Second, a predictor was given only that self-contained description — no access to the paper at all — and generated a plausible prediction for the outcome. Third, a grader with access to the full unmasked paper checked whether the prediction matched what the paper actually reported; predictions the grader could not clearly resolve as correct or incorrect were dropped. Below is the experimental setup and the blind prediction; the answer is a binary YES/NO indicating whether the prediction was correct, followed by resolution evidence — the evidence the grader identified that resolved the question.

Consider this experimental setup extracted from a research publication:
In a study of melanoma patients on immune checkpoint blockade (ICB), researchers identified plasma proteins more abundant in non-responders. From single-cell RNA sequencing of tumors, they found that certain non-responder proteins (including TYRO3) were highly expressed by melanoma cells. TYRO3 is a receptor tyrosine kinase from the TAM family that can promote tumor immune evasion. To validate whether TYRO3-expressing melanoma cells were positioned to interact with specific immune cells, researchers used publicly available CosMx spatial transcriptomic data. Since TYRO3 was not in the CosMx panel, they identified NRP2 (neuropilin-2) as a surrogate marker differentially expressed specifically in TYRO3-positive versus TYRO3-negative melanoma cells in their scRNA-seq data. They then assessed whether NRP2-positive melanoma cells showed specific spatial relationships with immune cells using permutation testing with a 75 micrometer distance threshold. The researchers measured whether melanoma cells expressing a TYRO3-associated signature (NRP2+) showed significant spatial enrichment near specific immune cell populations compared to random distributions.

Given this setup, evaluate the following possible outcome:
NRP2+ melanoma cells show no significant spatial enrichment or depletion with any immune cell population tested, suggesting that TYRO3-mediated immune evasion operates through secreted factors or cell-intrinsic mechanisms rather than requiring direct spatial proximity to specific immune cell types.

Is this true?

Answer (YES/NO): NO